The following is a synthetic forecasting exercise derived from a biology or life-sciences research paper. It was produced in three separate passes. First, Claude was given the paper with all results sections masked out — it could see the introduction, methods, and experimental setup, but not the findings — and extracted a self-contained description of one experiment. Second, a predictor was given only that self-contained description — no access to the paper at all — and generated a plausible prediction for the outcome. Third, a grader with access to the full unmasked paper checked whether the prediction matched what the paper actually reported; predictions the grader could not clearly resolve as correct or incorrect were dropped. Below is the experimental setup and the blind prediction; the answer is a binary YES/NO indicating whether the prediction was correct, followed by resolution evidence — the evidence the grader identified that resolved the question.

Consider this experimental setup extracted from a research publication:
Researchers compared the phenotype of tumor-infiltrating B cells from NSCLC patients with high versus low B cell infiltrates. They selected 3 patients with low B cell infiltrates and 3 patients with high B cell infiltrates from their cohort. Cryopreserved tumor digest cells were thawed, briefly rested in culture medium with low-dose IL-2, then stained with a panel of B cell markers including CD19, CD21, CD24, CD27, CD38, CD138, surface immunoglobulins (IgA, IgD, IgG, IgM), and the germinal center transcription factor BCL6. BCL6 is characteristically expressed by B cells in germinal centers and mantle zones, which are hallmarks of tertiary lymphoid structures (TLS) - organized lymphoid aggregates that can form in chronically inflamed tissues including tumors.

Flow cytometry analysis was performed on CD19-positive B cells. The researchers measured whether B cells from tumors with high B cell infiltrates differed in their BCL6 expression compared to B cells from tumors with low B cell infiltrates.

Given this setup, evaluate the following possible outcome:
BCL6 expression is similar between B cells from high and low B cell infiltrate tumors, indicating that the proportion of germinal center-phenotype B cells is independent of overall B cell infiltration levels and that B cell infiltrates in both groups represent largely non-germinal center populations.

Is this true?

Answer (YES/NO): NO